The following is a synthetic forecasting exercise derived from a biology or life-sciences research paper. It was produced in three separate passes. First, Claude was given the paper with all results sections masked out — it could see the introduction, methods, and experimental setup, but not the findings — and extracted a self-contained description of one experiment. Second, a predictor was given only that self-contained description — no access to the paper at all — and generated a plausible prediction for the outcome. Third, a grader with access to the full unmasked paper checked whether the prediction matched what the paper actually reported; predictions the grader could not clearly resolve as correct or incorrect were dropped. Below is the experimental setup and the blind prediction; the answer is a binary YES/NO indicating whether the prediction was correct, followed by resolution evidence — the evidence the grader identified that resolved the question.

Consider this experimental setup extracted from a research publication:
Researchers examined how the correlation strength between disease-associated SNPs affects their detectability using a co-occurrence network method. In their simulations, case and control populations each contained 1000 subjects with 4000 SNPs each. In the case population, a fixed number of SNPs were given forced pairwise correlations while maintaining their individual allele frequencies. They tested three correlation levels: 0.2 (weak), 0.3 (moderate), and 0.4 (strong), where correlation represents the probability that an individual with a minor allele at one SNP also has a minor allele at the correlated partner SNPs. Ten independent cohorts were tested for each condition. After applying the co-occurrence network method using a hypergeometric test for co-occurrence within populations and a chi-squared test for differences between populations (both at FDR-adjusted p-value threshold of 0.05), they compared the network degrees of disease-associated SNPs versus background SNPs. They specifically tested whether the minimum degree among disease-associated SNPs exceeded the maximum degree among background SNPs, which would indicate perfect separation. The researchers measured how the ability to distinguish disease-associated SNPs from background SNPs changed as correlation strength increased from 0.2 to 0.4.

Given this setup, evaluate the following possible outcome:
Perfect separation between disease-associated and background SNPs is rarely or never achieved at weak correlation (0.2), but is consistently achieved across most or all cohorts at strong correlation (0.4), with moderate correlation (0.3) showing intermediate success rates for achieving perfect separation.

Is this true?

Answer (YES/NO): NO